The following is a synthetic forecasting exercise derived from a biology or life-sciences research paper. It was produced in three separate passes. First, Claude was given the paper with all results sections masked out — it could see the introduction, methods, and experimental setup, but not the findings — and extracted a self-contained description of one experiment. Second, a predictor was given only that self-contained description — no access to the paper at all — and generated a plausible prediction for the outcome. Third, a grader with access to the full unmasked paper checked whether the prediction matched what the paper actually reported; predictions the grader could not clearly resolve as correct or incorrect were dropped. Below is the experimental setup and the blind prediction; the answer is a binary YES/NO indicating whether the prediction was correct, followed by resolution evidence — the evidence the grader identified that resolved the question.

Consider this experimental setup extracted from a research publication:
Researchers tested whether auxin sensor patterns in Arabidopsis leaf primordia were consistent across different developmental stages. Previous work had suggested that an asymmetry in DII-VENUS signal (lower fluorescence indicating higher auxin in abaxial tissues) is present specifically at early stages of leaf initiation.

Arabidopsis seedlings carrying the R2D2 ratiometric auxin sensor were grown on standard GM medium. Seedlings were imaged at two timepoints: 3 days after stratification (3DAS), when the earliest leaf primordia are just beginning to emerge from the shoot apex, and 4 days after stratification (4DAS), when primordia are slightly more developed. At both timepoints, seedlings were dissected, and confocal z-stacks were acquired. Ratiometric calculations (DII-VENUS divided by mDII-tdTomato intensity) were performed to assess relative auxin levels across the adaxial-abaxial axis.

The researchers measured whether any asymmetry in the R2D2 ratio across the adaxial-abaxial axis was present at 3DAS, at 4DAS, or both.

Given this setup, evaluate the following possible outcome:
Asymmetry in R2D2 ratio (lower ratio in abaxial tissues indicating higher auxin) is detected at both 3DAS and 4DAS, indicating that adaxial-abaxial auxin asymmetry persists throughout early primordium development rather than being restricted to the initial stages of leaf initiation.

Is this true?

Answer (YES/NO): NO